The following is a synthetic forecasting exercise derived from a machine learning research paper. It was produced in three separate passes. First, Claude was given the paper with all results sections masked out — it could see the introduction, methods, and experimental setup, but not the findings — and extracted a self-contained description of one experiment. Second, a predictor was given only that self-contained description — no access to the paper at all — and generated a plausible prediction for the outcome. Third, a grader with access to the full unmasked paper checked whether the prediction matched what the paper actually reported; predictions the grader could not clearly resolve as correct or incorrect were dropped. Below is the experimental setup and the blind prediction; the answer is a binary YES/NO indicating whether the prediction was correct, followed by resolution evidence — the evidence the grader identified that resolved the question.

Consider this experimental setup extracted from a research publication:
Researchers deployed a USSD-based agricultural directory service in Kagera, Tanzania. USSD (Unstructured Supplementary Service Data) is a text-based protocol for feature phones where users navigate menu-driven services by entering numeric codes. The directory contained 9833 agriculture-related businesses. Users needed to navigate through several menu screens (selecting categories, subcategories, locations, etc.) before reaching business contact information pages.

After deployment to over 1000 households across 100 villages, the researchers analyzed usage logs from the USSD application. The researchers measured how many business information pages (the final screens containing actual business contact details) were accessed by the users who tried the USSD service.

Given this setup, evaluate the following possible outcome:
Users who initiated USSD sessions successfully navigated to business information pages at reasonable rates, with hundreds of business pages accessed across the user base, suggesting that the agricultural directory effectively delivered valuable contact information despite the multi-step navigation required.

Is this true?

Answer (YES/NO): NO